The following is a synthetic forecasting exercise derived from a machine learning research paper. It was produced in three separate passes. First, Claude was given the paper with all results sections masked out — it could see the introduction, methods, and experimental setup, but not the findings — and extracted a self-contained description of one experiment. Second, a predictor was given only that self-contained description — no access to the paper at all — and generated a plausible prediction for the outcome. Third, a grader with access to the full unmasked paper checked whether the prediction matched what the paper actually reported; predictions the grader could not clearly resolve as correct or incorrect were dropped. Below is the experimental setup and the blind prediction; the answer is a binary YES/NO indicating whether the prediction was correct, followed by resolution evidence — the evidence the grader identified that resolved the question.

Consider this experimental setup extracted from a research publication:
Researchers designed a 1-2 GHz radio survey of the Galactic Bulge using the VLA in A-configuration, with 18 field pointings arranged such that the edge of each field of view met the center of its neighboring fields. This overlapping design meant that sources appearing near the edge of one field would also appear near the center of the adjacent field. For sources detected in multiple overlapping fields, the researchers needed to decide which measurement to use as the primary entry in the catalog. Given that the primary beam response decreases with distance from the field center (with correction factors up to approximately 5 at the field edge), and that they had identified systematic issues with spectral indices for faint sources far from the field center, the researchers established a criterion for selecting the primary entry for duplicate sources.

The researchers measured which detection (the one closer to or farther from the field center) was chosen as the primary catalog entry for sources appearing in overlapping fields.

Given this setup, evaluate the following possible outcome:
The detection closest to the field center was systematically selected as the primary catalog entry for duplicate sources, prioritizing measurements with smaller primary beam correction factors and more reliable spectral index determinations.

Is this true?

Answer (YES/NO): YES